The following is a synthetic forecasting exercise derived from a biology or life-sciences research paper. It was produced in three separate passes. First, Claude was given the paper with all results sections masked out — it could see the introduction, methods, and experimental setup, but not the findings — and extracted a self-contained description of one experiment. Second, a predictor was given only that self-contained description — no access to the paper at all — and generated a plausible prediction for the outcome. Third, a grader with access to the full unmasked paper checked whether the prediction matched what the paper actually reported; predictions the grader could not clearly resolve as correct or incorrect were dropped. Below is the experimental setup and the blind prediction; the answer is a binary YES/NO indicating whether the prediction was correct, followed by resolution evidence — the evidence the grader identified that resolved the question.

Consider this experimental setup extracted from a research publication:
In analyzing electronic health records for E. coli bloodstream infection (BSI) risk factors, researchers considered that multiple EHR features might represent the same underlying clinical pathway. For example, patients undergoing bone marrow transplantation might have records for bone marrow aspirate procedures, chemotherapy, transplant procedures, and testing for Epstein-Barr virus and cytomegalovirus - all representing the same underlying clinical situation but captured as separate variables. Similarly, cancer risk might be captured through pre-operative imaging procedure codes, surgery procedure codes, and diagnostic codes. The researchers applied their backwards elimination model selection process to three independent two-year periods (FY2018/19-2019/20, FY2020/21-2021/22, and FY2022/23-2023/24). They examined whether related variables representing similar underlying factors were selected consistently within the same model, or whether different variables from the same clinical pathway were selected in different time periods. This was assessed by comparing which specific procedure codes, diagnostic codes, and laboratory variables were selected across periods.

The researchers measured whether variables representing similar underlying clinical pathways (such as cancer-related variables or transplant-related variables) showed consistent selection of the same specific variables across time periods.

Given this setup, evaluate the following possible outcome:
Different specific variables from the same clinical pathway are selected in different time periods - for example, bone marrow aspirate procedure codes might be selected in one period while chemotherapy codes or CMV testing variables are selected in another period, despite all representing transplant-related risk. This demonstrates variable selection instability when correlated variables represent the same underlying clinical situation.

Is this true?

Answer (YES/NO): YES